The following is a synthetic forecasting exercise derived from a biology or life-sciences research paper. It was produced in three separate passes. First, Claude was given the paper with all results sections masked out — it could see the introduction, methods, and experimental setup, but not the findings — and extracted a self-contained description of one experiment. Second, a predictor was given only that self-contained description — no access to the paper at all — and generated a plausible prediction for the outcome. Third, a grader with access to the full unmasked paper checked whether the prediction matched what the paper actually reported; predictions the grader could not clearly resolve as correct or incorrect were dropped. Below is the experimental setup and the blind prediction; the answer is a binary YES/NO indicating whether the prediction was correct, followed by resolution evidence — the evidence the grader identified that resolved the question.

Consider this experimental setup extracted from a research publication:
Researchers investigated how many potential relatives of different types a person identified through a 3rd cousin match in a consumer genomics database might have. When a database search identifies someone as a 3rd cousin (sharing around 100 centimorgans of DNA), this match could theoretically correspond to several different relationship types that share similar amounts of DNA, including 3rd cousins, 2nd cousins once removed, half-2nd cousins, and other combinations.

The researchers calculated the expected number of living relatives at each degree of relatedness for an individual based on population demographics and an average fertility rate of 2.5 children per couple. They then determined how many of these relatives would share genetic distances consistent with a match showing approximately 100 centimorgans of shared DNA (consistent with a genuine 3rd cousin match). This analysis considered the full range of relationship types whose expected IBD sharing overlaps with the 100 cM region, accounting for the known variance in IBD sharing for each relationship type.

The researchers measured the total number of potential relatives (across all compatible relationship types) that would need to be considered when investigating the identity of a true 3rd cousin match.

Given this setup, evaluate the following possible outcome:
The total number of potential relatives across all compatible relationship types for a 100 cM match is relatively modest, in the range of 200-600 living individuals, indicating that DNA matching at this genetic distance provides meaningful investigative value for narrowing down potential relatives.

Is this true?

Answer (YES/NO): NO